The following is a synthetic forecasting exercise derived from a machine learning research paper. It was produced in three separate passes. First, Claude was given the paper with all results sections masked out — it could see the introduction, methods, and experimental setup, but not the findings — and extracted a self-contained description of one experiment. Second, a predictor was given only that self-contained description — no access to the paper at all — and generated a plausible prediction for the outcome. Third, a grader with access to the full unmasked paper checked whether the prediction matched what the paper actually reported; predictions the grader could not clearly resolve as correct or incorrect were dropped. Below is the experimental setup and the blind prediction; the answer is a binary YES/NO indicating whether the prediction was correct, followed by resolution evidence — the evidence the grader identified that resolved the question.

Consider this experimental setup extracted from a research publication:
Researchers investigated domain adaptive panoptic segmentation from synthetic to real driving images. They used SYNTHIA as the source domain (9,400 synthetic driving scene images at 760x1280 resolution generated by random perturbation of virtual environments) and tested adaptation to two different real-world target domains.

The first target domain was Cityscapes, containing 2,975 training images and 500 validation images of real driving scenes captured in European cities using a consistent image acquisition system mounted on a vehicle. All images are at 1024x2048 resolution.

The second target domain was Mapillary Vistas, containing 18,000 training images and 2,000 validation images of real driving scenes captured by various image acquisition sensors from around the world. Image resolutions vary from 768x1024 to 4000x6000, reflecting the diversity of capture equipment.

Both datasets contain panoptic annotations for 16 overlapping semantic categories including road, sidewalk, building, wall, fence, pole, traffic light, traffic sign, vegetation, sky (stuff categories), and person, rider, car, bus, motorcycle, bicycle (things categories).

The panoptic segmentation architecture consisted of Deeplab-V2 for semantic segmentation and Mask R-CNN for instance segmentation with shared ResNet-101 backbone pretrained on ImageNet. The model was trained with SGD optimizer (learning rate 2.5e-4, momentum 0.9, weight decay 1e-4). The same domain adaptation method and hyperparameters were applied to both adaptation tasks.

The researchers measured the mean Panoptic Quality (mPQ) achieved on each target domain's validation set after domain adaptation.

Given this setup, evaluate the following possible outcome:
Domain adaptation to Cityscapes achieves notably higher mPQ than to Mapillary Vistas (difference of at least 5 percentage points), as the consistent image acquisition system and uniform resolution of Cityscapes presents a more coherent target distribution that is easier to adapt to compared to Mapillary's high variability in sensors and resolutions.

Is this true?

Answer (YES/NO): YES